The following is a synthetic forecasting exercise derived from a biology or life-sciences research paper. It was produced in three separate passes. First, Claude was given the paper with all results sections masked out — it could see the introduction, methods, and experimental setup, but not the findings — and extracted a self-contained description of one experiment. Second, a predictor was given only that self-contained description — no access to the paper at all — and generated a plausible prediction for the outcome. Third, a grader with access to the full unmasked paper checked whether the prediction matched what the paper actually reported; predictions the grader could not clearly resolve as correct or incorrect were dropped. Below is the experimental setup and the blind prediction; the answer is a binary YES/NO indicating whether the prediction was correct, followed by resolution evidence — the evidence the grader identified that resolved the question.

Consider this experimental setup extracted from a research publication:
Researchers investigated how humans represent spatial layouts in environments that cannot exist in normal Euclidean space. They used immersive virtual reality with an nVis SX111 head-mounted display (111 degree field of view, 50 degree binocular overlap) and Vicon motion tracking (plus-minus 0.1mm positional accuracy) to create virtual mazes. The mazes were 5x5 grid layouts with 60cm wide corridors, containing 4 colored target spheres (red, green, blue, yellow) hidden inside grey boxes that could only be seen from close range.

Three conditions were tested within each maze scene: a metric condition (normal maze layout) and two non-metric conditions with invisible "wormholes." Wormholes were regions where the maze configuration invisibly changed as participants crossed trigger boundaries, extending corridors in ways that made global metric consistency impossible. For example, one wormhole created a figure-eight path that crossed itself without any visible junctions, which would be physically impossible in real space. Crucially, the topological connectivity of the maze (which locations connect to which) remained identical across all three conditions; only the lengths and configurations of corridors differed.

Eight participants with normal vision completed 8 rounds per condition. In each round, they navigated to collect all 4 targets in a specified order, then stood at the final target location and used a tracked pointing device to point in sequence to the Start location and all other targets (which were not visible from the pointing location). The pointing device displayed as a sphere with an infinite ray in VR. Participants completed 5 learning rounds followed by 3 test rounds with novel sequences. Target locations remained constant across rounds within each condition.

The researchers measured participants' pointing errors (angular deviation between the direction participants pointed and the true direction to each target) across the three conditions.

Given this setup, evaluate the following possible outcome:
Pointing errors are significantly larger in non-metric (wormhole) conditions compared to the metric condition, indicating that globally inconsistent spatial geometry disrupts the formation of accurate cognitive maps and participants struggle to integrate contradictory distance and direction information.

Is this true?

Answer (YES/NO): YES